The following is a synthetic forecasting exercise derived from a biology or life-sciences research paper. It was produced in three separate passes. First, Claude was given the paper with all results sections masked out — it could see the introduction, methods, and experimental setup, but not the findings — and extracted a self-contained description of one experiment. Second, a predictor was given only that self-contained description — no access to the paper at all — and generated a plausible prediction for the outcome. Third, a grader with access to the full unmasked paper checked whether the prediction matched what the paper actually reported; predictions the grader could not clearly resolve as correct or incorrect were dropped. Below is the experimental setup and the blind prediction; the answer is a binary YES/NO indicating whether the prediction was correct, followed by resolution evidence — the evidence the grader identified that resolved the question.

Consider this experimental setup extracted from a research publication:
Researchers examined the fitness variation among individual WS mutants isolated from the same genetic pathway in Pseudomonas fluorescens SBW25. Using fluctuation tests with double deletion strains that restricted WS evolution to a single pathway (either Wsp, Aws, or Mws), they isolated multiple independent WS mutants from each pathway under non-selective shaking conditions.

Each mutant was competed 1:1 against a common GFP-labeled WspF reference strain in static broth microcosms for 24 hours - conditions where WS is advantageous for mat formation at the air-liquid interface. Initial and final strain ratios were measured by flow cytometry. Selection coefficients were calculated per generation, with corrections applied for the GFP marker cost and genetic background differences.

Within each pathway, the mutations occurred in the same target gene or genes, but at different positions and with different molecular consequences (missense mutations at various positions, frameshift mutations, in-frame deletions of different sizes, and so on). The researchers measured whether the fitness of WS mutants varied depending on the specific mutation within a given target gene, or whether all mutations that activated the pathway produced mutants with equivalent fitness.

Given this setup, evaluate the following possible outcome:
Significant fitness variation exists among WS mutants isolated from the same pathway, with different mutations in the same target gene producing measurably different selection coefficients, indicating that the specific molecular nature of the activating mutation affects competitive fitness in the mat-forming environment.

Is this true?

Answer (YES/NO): NO